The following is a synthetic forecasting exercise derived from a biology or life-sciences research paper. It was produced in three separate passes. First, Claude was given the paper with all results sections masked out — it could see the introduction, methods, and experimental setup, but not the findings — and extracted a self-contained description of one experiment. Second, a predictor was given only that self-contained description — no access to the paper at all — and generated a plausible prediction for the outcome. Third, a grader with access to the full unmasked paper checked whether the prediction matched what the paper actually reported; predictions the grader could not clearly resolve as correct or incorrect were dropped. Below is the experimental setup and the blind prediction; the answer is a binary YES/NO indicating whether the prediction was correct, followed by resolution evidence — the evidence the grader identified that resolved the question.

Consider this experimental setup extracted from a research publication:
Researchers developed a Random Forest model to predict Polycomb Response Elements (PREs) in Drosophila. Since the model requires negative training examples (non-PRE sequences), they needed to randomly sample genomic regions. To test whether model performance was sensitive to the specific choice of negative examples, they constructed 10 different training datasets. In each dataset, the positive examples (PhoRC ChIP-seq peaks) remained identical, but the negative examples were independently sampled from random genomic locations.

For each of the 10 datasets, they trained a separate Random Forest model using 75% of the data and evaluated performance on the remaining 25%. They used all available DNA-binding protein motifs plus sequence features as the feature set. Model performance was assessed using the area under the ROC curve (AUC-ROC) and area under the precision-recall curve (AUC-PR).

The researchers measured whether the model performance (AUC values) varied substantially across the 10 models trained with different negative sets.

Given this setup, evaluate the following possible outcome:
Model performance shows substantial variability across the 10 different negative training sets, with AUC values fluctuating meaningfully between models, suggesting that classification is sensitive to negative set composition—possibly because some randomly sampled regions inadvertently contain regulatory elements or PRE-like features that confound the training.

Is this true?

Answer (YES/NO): NO